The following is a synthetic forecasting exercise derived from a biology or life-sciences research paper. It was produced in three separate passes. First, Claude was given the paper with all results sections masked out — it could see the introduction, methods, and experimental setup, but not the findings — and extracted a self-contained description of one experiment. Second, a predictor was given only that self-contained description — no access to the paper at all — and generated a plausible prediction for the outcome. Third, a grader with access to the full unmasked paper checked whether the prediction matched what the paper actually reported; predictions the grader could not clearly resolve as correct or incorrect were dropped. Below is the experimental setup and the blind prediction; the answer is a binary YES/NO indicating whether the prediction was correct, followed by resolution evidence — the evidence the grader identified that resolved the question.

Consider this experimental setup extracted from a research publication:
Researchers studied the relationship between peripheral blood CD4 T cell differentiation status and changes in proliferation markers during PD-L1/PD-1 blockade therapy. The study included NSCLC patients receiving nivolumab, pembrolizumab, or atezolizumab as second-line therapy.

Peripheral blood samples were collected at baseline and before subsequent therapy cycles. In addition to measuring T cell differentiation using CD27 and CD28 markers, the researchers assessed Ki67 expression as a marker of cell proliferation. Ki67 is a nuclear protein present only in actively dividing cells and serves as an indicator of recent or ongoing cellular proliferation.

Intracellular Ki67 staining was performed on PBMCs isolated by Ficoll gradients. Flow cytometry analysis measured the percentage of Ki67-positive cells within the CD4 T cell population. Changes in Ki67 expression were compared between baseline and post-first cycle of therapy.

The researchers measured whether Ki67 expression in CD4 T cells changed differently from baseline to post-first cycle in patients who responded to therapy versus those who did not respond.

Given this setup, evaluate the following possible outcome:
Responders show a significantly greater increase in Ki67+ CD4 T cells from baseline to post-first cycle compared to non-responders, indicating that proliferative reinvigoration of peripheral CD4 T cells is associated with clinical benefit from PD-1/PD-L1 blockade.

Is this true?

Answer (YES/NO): NO